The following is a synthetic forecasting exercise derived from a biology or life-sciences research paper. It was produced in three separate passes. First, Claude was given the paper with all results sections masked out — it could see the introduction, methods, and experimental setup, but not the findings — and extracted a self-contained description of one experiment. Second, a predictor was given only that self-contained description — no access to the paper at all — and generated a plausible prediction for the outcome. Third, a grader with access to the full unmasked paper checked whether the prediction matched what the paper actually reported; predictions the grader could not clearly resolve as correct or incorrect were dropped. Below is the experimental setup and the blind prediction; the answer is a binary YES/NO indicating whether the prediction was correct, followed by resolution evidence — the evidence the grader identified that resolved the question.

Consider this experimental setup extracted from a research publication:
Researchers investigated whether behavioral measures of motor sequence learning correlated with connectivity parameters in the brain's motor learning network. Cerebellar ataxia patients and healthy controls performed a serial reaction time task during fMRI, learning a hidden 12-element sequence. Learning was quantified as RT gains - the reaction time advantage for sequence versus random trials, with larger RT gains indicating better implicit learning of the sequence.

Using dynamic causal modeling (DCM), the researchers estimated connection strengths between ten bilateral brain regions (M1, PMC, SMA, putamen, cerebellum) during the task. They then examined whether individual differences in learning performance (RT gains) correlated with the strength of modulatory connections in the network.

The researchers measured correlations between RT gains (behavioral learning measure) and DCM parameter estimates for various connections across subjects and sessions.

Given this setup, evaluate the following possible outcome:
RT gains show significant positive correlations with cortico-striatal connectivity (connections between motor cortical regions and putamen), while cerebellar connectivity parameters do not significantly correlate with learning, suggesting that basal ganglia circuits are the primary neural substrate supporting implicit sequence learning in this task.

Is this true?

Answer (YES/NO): NO